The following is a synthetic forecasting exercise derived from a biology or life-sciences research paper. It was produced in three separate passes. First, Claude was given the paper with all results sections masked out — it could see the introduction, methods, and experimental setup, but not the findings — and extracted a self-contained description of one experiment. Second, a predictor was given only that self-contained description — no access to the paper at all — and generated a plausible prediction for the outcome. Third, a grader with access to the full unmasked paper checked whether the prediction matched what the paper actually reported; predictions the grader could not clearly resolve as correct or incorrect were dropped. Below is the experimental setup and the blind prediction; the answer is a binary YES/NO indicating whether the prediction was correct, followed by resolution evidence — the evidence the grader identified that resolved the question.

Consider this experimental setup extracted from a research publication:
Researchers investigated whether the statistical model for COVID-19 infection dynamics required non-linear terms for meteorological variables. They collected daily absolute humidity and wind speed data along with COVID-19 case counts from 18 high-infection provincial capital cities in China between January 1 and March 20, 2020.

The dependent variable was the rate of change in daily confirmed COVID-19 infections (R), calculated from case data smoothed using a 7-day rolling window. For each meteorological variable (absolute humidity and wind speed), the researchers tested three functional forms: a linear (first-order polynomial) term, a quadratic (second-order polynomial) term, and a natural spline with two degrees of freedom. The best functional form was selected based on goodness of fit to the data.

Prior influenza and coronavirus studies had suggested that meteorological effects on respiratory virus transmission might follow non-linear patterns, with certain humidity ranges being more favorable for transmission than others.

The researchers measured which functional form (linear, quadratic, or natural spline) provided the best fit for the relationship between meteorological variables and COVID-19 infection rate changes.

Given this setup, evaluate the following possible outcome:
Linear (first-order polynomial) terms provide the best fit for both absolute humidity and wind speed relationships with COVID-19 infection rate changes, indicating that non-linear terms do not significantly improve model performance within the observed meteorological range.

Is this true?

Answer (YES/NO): YES